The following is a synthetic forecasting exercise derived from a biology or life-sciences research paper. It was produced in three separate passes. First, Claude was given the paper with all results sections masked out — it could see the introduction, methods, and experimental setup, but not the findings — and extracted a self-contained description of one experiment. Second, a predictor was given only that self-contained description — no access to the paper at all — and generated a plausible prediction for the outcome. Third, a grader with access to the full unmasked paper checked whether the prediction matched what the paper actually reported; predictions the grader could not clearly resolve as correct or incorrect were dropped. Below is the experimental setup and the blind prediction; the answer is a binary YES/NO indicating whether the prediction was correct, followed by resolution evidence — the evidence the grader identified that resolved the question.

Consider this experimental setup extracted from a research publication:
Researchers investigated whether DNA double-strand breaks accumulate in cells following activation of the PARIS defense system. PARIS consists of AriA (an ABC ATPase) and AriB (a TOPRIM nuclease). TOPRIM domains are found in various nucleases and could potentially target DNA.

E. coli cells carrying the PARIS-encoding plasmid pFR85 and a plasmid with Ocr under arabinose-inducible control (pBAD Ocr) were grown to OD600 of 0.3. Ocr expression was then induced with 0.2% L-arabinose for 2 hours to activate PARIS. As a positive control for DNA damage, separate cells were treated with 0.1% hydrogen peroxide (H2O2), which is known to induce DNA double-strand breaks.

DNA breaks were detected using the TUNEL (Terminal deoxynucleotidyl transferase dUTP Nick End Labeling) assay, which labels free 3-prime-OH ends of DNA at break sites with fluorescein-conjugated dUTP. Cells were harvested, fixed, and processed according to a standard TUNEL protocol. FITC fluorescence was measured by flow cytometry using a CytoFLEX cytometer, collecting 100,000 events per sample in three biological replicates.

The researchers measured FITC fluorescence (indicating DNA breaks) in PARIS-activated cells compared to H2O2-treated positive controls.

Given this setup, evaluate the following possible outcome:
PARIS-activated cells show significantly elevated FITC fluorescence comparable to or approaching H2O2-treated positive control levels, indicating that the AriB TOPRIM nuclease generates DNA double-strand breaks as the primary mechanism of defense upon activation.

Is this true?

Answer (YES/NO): NO